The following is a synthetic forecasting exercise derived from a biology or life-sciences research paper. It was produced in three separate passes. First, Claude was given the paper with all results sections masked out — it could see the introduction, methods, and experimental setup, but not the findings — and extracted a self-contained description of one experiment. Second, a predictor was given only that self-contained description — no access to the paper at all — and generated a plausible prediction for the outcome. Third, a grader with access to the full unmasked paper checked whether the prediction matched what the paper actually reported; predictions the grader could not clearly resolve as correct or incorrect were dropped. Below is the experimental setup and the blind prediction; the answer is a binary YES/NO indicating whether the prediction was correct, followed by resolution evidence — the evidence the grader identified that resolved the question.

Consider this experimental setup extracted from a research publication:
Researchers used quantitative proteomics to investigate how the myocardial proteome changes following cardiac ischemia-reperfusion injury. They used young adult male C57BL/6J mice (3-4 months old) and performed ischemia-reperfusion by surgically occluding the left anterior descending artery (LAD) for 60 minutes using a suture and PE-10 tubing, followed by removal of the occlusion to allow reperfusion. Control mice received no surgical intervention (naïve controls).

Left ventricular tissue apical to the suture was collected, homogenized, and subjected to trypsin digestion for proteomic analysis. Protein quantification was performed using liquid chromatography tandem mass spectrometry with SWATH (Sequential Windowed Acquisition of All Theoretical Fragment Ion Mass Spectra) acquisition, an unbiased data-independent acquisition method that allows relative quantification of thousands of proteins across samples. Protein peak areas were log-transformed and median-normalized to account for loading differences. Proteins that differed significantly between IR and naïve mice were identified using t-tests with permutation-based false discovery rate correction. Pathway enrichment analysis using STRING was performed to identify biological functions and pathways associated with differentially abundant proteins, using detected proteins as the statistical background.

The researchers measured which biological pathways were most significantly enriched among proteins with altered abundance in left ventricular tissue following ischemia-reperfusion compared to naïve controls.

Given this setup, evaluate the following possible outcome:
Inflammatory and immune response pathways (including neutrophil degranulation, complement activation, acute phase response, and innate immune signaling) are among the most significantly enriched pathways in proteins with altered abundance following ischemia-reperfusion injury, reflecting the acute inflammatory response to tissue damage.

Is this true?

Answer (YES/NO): NO